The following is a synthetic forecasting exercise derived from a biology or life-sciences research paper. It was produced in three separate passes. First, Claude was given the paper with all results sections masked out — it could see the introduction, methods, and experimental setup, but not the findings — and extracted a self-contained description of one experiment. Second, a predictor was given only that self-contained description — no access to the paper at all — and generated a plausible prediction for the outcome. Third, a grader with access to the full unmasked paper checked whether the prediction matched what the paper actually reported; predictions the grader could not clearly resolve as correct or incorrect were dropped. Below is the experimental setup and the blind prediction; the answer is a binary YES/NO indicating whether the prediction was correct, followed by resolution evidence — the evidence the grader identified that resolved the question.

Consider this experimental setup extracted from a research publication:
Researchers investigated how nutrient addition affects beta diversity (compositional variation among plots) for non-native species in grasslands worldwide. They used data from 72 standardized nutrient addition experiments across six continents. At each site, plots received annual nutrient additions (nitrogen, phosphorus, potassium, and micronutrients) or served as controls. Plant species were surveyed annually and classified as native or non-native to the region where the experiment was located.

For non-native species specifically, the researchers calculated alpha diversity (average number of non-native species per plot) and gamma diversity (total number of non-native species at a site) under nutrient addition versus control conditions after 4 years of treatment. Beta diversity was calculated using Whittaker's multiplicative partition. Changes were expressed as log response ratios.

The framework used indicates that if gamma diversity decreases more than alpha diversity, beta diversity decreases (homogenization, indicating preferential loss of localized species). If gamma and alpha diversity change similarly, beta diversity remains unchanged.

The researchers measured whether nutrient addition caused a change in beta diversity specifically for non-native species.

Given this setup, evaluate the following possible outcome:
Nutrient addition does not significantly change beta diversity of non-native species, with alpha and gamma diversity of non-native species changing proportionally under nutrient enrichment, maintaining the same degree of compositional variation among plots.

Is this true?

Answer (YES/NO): NO